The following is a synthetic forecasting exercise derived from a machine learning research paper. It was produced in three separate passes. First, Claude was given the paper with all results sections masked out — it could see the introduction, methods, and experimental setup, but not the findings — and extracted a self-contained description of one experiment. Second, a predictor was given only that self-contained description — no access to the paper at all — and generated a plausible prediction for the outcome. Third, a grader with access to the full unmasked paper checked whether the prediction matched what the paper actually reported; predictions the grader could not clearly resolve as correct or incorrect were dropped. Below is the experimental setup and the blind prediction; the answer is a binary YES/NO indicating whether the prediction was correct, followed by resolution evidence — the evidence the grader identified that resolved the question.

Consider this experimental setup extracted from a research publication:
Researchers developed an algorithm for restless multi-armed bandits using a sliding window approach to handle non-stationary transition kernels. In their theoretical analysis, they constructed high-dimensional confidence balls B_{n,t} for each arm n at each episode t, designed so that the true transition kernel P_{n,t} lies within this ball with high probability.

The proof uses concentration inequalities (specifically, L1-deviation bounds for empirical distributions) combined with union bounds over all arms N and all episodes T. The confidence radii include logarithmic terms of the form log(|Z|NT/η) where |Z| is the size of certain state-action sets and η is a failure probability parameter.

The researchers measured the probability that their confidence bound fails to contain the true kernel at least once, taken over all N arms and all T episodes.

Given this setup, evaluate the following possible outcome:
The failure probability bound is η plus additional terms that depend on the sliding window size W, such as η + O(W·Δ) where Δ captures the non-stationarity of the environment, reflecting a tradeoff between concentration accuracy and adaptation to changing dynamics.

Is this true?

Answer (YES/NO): NO